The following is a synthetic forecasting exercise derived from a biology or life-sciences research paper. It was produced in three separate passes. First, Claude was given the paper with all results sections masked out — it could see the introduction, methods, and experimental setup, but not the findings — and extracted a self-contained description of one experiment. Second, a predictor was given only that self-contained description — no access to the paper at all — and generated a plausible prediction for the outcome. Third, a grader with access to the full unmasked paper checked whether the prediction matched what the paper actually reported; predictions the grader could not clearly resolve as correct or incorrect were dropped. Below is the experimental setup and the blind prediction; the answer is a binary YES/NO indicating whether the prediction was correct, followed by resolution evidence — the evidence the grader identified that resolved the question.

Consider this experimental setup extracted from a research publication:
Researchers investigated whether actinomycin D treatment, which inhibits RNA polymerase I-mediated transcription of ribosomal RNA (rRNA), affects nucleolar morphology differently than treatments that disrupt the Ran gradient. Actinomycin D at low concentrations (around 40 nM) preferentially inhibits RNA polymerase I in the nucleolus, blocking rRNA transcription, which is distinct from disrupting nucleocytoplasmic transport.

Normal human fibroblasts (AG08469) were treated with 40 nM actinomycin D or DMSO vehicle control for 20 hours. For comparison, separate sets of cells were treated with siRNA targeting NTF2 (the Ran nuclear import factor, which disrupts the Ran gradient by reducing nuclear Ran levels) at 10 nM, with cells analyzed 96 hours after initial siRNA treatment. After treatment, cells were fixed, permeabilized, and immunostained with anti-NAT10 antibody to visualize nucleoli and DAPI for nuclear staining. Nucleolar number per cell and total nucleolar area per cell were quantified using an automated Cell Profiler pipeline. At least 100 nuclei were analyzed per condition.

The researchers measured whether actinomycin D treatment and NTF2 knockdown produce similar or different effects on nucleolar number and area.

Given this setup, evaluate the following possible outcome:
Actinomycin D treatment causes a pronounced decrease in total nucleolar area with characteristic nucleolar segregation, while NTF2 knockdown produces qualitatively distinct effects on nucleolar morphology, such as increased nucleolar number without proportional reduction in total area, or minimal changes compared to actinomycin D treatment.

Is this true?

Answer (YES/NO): NO